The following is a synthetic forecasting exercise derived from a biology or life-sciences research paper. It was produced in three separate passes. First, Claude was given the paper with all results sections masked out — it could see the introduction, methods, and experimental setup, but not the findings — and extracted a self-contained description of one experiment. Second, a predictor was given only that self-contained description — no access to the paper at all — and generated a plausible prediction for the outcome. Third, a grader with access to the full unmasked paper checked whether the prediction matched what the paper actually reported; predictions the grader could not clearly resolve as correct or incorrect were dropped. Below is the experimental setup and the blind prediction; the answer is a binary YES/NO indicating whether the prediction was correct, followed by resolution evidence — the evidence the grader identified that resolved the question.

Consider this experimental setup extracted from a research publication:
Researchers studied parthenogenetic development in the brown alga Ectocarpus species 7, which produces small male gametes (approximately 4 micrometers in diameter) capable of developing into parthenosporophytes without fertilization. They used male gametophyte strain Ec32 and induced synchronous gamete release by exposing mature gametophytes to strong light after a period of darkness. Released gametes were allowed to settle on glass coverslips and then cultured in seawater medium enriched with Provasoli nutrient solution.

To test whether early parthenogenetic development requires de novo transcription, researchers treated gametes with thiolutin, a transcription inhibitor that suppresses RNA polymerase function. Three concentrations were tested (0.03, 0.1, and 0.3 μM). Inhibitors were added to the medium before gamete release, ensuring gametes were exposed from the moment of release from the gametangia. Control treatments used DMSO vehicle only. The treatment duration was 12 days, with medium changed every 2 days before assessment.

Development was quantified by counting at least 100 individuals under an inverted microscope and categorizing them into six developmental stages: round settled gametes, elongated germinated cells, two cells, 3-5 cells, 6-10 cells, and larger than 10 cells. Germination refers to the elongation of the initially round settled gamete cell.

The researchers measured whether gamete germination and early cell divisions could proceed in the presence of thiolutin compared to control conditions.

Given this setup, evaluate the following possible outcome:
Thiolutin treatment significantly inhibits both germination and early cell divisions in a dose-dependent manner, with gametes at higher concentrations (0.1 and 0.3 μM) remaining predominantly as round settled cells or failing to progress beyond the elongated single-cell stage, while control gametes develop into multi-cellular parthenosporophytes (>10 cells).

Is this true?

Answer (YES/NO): NO